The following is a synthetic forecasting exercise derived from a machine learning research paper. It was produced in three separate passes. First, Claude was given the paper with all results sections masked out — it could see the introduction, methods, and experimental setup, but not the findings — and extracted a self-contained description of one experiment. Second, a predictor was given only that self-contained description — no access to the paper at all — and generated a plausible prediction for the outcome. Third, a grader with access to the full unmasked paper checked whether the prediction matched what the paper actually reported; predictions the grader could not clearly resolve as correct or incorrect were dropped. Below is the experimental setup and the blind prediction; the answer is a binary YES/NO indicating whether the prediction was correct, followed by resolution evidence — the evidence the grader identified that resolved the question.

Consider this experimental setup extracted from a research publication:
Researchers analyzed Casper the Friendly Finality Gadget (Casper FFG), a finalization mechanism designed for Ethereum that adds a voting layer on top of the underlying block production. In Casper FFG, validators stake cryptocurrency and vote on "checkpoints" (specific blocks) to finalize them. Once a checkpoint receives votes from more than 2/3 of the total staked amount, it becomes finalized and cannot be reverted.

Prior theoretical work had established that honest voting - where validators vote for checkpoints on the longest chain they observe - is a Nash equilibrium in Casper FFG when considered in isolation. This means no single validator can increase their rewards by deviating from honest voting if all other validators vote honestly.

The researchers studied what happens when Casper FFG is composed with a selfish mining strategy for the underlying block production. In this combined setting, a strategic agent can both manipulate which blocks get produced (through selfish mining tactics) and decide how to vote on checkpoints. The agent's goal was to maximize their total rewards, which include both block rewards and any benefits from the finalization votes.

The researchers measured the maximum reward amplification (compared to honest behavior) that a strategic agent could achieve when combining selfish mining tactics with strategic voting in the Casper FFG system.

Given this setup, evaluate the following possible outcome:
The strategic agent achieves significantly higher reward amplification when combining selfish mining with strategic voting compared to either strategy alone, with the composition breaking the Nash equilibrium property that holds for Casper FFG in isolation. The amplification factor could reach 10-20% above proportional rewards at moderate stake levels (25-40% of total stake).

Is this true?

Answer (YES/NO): NO